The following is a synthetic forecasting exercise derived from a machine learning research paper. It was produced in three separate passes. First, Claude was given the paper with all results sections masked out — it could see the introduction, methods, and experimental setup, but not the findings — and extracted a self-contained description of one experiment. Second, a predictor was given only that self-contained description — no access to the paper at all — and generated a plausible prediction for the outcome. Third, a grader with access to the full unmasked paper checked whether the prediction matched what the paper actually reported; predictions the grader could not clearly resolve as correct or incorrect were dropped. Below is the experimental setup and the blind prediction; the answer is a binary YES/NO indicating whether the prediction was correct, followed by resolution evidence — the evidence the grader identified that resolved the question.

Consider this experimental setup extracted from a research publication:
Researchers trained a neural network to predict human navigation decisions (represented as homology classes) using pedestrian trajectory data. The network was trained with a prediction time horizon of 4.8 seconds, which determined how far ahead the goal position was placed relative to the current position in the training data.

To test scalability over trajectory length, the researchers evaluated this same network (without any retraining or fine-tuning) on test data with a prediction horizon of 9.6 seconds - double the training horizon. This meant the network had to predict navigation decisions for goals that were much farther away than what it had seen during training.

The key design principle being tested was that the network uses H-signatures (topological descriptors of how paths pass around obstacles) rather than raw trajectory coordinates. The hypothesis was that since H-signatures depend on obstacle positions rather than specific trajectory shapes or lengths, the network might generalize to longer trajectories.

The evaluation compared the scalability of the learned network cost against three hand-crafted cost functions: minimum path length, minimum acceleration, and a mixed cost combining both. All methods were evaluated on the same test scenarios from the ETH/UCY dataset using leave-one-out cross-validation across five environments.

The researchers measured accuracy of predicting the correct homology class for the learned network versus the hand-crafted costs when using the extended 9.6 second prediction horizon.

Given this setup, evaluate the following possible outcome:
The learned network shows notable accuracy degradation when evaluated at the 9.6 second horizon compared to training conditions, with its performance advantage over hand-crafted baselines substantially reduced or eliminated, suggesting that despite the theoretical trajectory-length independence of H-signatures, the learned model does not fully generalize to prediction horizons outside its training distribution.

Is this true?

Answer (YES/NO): NO